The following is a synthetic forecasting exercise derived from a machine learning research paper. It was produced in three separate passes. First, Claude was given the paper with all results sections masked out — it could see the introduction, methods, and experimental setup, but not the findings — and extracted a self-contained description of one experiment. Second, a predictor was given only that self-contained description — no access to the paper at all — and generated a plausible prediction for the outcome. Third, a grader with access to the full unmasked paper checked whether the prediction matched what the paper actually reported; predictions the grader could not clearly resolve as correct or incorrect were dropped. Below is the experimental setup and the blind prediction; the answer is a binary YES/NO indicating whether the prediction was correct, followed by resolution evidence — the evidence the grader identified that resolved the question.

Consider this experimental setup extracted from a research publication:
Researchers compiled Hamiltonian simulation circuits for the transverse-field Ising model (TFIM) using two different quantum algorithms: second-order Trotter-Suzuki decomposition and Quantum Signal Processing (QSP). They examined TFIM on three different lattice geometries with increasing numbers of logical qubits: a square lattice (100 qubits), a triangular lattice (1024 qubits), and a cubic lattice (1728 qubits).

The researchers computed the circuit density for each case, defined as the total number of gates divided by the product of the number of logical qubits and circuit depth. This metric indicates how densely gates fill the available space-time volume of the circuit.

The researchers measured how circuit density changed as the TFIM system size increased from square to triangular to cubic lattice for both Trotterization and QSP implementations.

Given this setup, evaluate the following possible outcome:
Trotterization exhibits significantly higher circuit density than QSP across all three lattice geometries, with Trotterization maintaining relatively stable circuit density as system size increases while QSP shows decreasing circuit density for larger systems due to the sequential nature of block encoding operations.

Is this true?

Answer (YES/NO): YES